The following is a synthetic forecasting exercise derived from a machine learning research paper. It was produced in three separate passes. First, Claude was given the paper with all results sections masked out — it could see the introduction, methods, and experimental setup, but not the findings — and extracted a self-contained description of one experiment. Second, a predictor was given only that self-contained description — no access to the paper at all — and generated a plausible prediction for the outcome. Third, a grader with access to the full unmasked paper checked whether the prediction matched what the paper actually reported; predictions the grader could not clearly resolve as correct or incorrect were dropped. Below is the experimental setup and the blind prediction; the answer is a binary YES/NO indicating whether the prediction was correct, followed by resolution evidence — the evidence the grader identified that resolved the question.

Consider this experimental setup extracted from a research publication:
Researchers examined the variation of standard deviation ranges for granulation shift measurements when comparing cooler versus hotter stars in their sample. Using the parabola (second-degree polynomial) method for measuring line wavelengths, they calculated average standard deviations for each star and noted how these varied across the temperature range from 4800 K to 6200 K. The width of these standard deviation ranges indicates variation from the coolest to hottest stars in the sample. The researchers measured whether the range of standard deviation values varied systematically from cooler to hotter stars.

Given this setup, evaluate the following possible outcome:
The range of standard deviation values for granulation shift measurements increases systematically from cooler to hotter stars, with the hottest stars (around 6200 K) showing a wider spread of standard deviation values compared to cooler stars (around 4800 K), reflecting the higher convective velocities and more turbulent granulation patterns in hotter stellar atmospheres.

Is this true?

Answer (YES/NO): YES